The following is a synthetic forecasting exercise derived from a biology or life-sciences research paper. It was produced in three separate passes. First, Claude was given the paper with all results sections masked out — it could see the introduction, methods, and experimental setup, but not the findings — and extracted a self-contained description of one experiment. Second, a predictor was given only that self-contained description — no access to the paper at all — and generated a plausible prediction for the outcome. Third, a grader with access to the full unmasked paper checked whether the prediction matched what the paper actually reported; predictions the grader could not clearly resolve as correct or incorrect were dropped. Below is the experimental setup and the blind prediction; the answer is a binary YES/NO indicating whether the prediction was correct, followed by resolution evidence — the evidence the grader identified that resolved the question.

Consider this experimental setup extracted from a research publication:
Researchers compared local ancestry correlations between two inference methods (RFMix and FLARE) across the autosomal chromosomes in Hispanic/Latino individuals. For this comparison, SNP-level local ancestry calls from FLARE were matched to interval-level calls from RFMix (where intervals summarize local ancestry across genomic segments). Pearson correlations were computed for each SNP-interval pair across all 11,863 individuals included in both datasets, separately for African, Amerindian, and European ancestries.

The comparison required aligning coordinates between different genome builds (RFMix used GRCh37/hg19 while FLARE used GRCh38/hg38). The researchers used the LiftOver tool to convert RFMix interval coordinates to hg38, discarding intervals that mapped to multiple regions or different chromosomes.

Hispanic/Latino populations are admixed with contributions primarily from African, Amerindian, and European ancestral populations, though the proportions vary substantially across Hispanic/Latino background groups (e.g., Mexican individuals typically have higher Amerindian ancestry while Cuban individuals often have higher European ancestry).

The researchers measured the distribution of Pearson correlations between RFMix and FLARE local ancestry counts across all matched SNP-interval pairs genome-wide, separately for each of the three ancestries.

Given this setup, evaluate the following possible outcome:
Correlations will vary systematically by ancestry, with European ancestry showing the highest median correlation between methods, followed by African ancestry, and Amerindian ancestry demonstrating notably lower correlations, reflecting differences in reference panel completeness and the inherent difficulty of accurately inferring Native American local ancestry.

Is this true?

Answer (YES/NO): NO